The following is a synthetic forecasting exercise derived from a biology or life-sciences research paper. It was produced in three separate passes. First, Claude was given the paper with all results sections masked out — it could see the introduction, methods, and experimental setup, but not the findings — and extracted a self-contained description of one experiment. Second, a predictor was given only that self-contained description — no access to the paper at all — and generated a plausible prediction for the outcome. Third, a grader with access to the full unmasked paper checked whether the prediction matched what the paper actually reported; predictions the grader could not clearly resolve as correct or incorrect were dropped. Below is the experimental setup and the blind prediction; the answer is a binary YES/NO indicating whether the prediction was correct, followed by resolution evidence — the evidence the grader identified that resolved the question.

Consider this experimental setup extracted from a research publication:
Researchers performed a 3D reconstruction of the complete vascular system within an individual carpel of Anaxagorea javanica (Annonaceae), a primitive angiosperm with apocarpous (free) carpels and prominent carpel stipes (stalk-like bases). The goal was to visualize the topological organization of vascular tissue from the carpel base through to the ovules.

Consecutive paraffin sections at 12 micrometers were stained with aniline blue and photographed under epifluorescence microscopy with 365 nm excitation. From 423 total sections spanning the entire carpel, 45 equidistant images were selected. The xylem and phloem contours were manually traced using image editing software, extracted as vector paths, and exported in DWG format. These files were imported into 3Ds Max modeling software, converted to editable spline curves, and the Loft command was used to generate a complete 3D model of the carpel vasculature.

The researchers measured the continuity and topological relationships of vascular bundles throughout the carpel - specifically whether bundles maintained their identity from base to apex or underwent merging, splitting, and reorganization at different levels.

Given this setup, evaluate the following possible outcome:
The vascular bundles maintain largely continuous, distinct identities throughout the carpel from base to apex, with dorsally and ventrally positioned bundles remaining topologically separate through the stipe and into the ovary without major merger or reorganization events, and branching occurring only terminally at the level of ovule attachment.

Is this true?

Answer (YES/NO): NO